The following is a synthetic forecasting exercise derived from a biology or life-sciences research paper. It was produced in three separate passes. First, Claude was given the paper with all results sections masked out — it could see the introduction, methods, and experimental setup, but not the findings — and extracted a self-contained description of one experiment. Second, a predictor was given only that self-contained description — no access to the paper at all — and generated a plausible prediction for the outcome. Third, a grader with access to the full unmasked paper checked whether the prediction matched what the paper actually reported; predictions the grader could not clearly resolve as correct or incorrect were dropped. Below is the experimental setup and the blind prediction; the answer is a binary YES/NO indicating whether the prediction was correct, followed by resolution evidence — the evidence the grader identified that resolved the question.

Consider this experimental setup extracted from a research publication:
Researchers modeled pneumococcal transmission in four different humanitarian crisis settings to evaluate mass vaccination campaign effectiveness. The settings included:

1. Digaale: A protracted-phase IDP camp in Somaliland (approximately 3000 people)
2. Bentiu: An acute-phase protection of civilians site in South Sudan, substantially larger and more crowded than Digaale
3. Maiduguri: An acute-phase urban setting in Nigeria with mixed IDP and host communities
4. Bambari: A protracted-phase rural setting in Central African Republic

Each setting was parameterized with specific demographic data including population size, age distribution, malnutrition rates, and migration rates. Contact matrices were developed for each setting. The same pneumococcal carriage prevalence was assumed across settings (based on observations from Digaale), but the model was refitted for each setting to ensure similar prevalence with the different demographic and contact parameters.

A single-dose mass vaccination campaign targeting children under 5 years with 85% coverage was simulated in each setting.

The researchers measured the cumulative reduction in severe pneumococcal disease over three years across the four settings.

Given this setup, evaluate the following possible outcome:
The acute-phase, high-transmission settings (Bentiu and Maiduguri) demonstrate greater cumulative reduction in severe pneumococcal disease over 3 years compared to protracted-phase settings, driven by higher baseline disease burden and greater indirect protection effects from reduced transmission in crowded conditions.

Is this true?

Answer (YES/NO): NO